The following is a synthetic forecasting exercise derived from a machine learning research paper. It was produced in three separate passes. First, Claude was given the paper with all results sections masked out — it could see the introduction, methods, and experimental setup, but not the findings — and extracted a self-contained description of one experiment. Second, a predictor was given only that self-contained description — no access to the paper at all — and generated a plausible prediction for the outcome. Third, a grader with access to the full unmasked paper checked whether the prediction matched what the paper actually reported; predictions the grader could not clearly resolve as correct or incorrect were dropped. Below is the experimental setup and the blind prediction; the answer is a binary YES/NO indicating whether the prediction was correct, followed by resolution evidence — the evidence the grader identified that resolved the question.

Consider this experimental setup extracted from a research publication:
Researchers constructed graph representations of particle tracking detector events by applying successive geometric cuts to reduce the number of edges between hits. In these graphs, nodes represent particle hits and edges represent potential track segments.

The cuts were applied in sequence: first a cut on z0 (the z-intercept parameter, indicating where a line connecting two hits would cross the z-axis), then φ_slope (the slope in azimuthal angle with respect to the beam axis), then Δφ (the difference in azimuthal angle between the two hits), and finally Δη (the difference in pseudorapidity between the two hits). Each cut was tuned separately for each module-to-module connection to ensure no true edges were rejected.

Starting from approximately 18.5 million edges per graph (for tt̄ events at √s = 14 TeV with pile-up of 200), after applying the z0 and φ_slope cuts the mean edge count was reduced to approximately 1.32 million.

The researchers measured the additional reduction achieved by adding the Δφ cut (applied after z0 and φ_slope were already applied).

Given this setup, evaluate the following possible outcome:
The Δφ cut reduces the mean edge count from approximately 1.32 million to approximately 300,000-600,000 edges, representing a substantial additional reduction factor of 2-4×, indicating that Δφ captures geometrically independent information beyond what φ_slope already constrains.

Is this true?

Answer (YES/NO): NO